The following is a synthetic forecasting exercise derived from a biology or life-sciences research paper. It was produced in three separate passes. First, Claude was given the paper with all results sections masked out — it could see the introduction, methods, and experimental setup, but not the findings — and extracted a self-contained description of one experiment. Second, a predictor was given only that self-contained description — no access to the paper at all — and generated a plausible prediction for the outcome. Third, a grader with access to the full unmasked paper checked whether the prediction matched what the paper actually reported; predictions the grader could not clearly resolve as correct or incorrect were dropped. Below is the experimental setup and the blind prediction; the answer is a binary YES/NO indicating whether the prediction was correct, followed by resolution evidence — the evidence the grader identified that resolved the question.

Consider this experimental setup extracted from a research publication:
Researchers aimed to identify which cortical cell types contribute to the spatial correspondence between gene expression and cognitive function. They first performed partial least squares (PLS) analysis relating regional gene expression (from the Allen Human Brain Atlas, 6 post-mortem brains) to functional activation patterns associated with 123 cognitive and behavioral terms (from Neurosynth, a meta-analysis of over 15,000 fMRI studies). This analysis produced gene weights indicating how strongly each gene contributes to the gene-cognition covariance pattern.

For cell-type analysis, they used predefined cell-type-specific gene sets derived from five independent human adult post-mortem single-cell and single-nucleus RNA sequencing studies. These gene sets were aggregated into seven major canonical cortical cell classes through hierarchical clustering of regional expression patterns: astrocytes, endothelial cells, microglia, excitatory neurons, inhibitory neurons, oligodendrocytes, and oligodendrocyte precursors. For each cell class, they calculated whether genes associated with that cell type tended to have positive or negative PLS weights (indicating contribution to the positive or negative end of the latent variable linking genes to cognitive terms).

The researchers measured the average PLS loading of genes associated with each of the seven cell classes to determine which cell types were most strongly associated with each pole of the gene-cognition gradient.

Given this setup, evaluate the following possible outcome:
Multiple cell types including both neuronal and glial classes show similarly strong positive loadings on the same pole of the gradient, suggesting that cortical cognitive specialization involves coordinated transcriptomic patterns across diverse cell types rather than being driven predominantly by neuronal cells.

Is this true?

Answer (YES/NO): NO